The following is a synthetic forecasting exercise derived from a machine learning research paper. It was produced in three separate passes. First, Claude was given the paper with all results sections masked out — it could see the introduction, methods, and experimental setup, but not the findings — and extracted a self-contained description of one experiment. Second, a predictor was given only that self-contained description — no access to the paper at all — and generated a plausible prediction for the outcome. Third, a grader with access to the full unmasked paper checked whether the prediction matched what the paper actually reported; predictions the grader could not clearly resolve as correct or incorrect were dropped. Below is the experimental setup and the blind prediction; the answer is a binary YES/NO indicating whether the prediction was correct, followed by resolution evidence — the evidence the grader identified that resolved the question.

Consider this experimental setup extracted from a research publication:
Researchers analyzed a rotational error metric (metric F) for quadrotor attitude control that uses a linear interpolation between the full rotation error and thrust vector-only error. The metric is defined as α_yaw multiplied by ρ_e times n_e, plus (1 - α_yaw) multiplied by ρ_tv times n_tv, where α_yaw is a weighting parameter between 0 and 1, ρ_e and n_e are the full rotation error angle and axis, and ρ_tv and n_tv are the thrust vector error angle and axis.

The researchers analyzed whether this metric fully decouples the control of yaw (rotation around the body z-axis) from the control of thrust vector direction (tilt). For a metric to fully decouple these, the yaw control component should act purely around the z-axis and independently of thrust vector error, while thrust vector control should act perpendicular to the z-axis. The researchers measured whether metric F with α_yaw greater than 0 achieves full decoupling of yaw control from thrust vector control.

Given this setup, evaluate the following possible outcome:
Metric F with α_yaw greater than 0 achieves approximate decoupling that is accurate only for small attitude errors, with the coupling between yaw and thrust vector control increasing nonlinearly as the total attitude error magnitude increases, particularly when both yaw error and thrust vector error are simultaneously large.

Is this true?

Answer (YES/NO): NO